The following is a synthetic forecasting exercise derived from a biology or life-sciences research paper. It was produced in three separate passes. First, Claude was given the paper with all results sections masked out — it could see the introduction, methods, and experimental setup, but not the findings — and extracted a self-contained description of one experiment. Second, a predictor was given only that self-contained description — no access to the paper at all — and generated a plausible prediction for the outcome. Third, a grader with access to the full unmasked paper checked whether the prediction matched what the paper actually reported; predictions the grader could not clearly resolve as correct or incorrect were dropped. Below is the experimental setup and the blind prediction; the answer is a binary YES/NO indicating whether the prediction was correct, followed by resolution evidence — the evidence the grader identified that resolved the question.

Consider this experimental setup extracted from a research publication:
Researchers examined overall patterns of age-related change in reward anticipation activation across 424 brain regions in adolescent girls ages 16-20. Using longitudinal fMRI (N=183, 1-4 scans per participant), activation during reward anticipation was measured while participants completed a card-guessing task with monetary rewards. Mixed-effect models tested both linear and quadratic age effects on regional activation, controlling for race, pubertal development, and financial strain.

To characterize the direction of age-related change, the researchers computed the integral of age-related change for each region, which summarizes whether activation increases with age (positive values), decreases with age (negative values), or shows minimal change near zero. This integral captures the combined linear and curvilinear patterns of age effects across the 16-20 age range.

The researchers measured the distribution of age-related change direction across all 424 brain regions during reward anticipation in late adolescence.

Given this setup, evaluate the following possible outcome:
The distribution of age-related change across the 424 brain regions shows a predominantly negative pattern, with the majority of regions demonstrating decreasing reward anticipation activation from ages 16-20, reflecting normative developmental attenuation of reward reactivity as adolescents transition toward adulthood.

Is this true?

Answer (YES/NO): NO